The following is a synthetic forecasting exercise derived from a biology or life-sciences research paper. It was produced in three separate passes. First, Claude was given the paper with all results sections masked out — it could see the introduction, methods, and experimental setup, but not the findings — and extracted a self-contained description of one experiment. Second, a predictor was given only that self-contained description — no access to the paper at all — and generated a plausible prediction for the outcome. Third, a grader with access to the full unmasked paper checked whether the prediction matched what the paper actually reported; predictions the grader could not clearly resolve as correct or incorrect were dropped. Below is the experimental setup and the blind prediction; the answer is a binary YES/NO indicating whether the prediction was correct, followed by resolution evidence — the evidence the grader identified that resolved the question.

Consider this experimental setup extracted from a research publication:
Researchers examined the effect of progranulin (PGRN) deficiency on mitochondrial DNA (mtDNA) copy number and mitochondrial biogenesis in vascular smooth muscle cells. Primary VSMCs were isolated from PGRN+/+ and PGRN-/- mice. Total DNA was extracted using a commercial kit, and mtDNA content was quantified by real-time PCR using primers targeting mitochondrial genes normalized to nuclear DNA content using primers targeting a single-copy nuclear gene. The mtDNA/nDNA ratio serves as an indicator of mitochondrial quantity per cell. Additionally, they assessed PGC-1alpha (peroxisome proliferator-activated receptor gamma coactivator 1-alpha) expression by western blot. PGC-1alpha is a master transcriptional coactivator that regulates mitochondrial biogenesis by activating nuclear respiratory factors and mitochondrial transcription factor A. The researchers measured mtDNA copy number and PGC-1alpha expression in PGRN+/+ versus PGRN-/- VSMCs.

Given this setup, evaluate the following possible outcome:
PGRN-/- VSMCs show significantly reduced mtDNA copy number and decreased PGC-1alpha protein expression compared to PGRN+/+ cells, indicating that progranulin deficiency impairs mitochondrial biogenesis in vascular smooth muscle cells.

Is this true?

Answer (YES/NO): NO